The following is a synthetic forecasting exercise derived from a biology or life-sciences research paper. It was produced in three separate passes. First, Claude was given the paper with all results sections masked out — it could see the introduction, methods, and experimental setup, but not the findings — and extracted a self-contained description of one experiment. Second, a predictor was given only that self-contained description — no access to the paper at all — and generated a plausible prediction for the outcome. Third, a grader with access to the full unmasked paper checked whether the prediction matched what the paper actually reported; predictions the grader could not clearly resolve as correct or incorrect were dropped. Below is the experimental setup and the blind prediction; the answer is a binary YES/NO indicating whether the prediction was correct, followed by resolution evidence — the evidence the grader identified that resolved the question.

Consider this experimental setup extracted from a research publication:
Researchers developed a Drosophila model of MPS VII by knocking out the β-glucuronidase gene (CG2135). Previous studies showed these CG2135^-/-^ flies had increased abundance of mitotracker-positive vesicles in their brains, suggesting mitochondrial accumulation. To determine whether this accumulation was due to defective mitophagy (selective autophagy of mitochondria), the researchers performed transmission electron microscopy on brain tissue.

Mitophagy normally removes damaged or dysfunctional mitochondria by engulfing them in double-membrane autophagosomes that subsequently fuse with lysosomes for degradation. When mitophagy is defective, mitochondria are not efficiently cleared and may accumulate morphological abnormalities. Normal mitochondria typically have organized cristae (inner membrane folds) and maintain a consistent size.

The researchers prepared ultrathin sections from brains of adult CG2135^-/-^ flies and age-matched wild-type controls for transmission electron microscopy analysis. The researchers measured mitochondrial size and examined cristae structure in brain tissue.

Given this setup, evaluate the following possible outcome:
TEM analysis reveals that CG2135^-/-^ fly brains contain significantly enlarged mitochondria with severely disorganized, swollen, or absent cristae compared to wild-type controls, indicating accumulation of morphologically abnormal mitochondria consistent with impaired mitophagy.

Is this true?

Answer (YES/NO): YES